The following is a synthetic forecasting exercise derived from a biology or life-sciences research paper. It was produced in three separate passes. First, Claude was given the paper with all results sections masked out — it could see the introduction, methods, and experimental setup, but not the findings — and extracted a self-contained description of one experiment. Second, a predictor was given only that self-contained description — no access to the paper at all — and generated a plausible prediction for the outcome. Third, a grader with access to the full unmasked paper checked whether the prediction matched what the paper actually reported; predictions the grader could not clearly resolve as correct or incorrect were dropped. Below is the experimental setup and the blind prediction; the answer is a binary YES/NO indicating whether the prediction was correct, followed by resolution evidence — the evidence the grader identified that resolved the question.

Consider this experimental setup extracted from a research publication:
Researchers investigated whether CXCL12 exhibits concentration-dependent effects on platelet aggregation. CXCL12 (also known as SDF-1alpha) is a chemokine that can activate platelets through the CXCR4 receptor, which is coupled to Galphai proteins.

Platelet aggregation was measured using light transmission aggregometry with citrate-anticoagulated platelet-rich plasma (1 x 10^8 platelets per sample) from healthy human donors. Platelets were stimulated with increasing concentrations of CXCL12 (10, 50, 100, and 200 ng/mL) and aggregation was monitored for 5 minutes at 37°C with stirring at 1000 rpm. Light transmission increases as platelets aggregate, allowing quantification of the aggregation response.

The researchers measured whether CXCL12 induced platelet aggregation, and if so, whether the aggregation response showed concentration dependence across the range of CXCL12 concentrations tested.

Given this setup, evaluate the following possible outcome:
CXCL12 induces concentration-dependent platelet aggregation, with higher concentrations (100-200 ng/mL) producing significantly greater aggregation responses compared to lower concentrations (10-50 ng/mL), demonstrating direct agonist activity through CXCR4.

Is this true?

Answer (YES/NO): YES